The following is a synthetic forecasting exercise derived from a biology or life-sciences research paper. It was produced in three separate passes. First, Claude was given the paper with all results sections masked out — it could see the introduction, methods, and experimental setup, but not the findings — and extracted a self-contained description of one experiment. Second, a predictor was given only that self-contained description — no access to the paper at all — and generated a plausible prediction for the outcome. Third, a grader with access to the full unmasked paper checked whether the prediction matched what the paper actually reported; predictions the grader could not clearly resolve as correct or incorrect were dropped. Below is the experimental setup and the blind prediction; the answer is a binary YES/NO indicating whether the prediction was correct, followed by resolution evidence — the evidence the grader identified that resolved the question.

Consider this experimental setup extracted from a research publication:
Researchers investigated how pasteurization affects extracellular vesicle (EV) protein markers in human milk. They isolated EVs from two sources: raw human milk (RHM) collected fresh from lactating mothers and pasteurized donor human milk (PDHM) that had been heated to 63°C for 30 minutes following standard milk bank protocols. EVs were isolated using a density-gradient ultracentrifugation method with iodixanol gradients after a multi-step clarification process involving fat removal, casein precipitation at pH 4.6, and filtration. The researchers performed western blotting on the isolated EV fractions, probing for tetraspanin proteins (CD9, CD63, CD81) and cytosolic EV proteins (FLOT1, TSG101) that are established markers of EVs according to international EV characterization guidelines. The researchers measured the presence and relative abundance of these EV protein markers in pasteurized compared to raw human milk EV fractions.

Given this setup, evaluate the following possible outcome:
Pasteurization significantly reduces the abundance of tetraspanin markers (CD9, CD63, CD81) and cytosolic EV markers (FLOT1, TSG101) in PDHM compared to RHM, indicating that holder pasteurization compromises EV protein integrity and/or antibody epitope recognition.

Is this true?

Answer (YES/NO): YES